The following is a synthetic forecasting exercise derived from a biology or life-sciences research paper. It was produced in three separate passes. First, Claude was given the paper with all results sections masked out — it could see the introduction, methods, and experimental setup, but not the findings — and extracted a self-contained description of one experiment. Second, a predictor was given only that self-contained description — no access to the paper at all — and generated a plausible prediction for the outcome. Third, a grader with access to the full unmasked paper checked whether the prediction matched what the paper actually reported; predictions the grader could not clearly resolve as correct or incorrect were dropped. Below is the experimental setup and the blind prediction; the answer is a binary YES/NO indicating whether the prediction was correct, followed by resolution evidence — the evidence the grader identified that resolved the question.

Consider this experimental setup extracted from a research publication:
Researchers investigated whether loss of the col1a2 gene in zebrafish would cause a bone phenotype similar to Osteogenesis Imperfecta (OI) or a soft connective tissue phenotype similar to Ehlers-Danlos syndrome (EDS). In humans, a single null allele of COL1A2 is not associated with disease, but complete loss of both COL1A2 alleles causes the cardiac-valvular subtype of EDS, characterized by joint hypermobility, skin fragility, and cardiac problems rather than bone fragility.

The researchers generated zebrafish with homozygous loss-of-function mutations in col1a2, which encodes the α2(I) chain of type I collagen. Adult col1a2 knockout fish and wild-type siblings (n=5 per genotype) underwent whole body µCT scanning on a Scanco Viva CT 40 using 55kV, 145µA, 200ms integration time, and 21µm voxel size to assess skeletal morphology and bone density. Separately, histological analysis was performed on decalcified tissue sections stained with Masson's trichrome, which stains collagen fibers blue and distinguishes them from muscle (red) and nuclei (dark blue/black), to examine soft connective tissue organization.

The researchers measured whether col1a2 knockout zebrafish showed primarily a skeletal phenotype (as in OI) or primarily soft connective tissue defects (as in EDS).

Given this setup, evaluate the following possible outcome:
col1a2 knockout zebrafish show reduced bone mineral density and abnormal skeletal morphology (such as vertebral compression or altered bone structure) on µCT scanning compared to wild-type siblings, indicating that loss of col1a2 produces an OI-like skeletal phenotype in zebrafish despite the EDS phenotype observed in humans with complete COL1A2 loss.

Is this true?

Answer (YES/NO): NO